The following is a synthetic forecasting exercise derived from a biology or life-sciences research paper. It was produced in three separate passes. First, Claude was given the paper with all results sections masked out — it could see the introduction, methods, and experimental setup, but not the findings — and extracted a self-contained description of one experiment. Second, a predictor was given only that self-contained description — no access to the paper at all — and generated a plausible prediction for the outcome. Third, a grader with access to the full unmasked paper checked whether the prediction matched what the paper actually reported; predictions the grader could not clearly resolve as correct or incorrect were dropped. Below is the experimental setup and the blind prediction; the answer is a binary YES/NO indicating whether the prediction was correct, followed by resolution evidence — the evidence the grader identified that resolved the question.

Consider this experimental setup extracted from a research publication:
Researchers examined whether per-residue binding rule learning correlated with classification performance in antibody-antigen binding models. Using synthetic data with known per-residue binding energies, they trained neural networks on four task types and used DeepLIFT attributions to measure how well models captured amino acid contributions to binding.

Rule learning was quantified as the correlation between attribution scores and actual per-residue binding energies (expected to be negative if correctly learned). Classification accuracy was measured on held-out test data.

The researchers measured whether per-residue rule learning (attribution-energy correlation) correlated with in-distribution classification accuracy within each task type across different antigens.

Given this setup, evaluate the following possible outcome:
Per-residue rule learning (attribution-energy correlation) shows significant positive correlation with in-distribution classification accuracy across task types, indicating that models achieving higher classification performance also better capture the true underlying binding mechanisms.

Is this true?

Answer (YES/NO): NO